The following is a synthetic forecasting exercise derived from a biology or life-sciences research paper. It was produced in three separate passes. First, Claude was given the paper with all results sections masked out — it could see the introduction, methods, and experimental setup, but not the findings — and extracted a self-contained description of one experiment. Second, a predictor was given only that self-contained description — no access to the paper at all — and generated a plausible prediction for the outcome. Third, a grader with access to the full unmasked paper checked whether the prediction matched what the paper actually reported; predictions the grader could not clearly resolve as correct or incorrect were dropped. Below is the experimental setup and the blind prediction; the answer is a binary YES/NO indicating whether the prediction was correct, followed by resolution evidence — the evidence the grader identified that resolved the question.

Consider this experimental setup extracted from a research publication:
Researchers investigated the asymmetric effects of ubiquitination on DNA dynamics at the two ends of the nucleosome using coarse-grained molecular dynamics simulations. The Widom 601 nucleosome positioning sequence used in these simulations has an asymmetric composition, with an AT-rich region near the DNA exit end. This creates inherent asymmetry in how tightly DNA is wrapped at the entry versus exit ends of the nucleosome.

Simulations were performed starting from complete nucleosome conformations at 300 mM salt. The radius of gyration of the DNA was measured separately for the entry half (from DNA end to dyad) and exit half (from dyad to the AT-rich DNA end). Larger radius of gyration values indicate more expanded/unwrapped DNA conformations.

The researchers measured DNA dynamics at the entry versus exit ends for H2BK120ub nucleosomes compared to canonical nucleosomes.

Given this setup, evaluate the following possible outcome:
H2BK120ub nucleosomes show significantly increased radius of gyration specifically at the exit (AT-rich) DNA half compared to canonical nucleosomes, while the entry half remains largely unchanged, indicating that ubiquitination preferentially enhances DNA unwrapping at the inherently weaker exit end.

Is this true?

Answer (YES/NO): YES